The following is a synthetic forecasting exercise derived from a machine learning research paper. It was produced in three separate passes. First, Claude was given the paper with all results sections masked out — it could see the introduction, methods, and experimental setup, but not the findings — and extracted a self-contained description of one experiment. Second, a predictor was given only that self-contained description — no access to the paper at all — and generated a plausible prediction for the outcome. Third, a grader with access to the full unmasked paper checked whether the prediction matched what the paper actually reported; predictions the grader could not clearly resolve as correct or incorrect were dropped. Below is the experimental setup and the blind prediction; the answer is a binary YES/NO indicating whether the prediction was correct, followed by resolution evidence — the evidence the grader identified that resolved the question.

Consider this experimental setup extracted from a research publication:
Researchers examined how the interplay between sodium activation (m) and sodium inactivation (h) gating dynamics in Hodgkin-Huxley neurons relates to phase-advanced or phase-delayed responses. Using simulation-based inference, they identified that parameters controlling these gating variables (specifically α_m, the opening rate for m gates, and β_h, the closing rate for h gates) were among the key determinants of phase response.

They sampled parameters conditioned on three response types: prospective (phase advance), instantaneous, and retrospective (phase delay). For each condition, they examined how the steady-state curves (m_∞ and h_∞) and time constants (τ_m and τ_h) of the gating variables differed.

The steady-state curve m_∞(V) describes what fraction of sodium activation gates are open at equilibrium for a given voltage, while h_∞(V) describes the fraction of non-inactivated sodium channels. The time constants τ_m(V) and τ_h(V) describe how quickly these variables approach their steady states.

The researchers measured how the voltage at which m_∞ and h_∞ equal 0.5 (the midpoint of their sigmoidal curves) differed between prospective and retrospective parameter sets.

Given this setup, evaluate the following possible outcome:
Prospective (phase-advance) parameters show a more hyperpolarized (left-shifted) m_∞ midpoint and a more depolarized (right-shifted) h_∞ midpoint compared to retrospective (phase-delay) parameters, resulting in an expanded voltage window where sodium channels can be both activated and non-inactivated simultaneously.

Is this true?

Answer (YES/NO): NO